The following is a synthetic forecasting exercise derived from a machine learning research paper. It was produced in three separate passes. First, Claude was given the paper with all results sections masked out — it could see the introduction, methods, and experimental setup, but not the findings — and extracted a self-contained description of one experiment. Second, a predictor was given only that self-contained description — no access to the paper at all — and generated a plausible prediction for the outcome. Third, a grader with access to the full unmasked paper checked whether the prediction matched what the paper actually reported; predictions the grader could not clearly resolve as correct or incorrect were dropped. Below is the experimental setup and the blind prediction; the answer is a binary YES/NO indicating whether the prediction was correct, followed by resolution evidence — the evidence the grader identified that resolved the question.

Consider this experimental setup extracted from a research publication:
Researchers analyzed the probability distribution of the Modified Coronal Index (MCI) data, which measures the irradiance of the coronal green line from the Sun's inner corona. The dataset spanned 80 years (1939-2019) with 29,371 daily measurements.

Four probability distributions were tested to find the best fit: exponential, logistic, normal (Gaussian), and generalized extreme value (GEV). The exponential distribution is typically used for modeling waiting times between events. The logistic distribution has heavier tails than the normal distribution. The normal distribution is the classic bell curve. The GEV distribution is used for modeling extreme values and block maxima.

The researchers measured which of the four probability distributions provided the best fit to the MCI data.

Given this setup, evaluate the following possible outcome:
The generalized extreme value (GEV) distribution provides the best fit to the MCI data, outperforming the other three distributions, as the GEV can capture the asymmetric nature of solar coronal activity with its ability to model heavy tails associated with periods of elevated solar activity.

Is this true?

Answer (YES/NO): YES